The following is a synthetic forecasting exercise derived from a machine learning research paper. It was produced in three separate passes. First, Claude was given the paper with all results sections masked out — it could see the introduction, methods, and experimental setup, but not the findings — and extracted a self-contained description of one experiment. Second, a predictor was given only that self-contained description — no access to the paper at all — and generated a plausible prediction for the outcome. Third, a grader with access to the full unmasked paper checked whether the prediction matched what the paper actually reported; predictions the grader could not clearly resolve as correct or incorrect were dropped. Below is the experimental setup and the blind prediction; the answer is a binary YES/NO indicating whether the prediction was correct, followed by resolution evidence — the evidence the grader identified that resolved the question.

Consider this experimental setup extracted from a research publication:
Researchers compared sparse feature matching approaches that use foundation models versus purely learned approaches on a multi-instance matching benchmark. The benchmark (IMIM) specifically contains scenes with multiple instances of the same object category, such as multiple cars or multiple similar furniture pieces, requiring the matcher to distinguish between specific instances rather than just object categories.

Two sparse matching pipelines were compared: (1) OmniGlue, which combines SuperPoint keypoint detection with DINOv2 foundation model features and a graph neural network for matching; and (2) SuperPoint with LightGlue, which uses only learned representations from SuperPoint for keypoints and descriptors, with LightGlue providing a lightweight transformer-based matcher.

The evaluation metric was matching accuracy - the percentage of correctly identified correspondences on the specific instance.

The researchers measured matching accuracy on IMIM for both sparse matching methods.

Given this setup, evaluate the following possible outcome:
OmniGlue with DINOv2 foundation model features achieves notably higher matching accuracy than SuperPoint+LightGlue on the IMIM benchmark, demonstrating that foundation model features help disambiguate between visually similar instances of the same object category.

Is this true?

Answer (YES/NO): NO